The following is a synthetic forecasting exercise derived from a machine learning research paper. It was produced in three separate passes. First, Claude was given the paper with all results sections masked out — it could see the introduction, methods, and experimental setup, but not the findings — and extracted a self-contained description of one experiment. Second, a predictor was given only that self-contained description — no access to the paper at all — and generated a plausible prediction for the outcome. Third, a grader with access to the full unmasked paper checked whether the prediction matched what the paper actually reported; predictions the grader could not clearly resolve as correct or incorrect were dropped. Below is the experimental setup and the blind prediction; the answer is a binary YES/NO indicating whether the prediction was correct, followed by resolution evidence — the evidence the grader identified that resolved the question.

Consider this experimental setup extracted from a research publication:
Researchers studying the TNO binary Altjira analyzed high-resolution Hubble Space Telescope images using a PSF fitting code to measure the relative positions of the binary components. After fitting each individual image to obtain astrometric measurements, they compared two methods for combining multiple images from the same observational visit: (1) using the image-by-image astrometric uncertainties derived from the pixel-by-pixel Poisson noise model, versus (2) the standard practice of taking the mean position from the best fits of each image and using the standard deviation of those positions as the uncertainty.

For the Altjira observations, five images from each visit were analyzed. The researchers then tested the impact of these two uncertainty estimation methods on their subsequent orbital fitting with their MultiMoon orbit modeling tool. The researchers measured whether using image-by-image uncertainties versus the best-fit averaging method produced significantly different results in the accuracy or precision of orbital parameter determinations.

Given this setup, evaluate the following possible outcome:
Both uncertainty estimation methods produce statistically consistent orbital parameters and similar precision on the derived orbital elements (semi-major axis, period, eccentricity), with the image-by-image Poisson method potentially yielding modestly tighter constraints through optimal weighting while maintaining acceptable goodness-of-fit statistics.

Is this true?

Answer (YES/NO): NO